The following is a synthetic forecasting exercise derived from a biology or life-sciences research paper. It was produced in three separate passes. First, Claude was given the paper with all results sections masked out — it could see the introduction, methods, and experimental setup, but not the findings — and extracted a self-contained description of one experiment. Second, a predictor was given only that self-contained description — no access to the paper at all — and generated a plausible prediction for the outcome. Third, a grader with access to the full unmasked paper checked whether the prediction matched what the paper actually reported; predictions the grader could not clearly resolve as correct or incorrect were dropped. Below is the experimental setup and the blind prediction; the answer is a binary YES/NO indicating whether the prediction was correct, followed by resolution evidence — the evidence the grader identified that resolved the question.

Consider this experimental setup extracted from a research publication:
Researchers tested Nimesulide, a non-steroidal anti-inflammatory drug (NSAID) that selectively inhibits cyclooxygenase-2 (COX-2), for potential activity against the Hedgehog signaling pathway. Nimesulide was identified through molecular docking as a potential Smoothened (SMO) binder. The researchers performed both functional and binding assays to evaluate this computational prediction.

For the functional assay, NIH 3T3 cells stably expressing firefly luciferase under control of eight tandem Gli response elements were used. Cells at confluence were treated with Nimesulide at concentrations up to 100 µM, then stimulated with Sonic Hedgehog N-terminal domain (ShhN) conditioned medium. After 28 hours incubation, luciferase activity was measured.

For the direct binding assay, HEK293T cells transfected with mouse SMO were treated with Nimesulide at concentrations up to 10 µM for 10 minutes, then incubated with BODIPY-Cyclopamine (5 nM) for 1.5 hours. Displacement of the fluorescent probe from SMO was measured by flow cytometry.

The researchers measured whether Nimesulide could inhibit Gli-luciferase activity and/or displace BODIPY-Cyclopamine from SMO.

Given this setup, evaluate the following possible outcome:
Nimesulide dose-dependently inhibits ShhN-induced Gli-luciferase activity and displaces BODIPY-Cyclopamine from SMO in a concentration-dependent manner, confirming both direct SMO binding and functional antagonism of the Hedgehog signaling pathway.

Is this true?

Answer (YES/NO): NO